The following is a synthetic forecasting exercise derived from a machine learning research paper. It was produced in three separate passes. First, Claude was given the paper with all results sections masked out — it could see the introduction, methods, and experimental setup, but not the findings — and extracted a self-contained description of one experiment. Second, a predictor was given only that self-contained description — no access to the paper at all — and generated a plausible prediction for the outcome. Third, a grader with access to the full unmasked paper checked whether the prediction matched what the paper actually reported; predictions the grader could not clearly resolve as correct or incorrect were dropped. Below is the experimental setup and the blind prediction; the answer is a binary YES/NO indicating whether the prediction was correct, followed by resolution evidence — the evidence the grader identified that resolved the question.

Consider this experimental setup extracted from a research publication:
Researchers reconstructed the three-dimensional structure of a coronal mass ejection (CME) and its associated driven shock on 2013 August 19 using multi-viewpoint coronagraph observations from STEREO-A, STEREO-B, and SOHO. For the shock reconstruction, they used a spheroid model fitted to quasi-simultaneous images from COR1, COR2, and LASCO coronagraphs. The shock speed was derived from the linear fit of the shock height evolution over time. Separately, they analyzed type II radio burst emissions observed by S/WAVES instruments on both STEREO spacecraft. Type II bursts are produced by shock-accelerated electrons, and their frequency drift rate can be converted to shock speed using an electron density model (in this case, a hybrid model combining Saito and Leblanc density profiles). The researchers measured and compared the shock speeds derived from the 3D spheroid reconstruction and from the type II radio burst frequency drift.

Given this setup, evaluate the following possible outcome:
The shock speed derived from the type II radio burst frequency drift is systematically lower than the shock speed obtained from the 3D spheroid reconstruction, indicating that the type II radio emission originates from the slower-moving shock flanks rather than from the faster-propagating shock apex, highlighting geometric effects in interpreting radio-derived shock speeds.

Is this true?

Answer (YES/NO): NO